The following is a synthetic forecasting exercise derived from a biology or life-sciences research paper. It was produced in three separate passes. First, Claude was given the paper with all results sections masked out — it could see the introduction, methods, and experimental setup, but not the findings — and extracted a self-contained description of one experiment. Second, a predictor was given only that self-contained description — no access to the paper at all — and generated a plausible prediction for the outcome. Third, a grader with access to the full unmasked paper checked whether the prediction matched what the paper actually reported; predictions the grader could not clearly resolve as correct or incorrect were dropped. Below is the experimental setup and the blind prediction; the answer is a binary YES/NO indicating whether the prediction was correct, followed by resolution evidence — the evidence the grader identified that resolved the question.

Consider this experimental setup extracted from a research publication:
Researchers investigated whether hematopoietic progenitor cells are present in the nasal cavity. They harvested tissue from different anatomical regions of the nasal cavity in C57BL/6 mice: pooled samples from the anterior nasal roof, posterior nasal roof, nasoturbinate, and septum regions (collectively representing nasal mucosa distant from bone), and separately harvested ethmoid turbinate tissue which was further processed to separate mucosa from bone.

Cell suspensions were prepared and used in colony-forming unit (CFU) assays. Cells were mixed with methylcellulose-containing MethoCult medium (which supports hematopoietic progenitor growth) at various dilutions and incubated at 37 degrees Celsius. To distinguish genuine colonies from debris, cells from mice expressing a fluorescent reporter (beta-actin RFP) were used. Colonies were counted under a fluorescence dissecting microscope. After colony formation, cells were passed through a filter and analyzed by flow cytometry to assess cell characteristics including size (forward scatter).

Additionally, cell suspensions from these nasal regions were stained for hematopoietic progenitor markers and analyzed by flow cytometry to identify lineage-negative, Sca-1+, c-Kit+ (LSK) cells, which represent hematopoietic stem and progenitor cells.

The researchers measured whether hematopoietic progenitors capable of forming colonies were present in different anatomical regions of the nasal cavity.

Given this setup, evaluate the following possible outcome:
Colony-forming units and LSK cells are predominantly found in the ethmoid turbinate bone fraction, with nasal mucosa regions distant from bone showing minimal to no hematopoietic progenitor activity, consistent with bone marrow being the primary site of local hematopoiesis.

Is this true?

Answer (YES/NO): NO